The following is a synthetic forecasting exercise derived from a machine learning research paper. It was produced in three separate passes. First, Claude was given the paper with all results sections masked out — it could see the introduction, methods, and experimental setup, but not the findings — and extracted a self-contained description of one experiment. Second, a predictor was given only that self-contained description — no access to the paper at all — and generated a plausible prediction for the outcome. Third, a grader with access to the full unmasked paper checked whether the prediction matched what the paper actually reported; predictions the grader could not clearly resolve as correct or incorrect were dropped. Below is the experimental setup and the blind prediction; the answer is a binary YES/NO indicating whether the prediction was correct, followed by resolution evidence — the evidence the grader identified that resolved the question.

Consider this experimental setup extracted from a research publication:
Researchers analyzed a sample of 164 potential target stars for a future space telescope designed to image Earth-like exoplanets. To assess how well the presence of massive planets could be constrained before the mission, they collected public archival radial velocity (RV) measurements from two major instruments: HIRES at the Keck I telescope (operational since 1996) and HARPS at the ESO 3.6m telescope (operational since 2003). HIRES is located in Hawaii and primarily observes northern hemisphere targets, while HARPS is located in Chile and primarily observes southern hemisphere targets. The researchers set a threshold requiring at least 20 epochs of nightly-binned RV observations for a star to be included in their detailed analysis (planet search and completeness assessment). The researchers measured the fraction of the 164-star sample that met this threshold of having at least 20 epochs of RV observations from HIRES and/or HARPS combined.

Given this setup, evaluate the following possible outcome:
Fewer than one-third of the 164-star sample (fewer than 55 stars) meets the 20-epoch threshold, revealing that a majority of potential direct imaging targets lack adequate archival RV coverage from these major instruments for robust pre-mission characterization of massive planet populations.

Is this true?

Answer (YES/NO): NO